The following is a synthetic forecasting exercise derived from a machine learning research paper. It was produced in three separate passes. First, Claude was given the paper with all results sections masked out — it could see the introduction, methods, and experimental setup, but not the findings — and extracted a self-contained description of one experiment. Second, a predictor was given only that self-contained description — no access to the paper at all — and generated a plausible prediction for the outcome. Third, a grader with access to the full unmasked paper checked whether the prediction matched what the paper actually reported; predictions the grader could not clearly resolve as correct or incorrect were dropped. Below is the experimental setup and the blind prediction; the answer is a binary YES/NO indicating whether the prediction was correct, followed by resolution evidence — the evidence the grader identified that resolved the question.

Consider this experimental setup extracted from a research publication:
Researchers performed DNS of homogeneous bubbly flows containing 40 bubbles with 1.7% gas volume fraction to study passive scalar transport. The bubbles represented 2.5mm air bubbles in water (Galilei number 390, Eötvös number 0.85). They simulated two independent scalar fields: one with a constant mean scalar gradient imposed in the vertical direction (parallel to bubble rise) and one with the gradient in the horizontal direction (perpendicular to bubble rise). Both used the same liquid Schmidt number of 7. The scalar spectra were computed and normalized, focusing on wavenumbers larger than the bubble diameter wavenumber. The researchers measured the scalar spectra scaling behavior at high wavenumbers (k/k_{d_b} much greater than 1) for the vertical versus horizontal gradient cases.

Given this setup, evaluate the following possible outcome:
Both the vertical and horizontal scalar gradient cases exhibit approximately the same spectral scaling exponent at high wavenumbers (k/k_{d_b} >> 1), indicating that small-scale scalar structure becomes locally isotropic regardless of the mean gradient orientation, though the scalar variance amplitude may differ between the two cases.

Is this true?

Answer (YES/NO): NO